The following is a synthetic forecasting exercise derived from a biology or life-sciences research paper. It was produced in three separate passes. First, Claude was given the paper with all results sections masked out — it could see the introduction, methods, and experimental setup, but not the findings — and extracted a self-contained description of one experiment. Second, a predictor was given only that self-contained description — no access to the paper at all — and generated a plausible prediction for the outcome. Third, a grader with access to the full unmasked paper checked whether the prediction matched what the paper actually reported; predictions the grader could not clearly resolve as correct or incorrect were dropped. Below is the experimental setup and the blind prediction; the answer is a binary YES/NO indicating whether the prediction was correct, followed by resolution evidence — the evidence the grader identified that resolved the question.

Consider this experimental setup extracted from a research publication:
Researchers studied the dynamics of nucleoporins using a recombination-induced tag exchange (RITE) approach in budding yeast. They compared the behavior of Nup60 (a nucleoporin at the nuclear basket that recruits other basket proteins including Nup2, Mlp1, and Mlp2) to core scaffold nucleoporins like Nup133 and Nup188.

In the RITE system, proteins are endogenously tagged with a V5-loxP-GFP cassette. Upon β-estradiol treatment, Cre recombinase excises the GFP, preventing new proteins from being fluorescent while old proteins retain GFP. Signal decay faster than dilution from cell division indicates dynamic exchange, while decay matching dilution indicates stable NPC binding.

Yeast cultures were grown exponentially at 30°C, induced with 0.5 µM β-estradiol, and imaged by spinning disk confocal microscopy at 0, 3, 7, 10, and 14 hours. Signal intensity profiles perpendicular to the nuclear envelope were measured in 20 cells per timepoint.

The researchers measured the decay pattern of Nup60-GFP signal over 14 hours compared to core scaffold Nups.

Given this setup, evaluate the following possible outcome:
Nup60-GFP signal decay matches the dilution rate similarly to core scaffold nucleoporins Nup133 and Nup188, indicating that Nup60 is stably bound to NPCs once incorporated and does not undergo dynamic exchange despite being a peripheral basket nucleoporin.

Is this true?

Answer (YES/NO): NO